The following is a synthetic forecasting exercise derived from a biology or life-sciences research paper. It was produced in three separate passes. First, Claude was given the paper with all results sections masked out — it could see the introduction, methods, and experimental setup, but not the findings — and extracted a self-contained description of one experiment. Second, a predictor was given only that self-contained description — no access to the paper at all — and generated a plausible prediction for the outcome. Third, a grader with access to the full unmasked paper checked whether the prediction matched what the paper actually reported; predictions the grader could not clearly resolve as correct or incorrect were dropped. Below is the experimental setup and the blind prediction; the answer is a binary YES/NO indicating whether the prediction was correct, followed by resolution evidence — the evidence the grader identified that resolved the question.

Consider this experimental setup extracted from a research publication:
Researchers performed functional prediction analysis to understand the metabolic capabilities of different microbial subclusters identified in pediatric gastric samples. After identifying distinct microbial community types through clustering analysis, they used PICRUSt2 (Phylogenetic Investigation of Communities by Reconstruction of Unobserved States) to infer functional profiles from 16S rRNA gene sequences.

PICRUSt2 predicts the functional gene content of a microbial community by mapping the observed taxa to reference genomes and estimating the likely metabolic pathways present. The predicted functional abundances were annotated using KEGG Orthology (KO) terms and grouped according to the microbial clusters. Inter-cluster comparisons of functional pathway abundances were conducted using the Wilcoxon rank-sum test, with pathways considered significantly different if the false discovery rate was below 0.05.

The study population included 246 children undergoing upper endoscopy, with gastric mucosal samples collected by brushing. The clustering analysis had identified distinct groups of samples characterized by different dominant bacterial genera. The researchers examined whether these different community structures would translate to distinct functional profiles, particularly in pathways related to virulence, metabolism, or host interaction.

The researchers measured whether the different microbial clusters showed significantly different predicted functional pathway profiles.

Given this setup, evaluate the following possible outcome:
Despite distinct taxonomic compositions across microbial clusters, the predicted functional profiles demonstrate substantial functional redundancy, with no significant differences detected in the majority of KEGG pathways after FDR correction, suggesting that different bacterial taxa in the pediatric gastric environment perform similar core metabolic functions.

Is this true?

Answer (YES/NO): NO